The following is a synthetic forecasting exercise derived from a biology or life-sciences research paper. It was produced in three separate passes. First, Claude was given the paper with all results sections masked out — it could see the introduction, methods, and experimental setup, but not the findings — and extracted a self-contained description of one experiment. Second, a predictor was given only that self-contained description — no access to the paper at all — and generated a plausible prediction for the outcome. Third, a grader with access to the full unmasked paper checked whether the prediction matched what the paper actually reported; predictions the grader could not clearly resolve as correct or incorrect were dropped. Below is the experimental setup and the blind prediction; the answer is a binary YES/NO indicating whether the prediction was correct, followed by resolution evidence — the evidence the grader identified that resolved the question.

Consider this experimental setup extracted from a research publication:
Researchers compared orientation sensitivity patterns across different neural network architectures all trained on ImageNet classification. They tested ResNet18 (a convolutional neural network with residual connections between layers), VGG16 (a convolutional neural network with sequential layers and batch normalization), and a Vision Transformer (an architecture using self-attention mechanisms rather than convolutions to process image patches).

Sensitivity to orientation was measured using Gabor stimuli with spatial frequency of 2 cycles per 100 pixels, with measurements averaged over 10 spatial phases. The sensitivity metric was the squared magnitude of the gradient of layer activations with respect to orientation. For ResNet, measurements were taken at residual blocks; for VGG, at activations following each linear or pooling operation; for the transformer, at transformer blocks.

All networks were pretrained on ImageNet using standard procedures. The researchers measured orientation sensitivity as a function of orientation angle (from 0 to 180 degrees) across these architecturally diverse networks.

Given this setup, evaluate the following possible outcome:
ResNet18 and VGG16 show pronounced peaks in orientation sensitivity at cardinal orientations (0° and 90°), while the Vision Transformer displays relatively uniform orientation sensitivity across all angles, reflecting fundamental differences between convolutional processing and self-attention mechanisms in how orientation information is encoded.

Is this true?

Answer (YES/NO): NO